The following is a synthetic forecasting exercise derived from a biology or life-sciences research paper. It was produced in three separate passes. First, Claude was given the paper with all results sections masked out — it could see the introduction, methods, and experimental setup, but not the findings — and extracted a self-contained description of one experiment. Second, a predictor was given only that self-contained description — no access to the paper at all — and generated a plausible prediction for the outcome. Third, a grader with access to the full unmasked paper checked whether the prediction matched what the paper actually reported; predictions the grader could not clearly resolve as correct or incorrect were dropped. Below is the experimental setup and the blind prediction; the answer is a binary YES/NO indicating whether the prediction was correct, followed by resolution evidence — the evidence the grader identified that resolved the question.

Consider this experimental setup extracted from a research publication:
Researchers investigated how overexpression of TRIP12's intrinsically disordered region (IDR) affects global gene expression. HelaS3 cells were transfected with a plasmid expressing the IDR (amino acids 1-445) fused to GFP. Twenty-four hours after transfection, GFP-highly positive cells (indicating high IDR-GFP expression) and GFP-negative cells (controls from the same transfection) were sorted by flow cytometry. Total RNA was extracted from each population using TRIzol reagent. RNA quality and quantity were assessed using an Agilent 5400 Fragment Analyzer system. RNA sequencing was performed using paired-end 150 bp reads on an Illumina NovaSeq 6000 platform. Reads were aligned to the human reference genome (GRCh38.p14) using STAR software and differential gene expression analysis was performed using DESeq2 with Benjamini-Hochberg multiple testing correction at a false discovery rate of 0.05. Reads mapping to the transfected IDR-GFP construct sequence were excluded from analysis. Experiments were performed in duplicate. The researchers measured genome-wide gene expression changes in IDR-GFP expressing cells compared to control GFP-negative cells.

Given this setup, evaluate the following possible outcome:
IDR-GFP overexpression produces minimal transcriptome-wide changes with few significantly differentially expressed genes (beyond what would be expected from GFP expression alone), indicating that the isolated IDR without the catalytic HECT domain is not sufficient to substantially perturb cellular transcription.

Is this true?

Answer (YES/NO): NO